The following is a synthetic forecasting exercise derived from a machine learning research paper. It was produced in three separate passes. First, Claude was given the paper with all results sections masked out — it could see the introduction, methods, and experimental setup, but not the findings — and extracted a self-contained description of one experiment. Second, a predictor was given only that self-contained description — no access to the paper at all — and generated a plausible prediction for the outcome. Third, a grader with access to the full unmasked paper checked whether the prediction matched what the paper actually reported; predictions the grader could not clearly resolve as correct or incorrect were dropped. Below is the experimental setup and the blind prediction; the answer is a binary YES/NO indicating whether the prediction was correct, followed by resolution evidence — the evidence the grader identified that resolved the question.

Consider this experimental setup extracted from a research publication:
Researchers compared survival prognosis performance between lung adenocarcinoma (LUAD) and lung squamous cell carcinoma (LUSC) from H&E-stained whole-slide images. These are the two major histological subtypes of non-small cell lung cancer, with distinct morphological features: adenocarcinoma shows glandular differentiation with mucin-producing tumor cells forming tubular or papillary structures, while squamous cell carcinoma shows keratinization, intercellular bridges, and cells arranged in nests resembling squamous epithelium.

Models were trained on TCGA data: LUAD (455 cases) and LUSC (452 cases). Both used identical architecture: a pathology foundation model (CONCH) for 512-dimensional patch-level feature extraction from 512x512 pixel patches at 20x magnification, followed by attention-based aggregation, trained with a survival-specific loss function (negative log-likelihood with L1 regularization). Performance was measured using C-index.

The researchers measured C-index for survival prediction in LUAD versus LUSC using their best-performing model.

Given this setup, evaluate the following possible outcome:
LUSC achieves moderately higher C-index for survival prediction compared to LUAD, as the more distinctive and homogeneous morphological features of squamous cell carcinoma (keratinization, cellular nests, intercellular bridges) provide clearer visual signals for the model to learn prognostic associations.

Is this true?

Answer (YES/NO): NO